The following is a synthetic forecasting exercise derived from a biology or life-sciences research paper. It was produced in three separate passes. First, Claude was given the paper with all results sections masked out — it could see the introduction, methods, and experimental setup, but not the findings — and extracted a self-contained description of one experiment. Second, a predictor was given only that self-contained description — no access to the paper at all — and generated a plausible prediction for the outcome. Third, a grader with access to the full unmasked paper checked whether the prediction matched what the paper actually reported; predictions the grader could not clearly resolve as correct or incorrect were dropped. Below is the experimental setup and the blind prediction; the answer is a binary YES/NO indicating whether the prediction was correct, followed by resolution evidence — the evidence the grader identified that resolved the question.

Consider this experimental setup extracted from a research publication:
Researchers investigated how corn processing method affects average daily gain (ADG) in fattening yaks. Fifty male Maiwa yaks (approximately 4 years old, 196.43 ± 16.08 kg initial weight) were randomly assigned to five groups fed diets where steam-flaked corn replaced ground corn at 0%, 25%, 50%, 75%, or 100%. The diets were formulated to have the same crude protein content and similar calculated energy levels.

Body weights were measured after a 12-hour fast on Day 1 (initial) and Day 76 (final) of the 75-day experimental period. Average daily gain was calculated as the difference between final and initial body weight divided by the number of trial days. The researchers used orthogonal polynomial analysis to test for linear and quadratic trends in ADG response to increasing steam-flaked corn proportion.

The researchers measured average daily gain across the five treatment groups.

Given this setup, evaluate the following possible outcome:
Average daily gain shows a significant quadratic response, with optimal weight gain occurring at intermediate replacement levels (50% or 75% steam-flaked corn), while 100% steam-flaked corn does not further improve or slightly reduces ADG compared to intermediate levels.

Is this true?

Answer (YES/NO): NO